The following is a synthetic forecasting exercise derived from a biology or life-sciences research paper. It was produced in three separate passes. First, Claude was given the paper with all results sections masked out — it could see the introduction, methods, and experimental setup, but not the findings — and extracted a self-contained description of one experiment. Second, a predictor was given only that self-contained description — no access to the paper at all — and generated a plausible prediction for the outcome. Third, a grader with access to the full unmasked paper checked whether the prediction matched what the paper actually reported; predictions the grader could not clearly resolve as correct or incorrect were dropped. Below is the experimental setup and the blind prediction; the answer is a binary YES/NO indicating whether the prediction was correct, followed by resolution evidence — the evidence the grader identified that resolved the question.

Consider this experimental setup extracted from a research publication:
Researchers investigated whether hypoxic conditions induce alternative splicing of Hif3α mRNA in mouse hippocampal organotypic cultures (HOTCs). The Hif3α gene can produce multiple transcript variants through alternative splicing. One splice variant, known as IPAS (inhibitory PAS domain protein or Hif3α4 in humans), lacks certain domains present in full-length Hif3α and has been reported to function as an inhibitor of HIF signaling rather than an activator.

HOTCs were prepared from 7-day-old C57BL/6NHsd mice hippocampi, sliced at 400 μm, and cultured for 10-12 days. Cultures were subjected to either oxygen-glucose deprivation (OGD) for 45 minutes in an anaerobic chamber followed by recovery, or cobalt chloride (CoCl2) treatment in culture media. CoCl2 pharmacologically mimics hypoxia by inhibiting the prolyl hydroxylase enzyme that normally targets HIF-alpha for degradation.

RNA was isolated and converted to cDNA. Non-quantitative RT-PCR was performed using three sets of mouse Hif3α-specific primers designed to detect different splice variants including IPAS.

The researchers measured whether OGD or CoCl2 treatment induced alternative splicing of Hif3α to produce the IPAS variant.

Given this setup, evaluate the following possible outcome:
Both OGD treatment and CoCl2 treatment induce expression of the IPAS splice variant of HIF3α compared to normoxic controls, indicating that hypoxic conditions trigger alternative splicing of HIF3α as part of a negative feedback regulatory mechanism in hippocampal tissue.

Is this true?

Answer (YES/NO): NO